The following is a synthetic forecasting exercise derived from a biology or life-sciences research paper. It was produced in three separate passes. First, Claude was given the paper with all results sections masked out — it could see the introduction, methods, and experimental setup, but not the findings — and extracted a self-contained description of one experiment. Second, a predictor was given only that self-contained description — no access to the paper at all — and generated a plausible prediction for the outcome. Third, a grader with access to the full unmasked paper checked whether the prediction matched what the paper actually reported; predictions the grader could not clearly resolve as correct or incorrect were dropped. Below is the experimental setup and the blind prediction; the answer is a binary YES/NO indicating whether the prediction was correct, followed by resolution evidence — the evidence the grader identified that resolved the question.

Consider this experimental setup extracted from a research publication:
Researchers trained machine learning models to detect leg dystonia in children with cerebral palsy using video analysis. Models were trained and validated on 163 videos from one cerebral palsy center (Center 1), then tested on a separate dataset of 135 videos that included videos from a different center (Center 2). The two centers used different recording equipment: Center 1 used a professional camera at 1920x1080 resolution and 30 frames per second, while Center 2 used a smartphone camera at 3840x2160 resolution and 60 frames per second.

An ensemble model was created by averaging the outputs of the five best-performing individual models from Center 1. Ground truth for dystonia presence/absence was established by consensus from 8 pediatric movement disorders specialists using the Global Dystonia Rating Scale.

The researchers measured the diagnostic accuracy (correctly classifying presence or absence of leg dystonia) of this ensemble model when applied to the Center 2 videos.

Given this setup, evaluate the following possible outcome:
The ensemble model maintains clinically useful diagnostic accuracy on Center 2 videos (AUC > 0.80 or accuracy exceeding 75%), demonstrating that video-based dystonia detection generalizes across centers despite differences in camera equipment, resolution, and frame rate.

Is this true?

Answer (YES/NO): YES